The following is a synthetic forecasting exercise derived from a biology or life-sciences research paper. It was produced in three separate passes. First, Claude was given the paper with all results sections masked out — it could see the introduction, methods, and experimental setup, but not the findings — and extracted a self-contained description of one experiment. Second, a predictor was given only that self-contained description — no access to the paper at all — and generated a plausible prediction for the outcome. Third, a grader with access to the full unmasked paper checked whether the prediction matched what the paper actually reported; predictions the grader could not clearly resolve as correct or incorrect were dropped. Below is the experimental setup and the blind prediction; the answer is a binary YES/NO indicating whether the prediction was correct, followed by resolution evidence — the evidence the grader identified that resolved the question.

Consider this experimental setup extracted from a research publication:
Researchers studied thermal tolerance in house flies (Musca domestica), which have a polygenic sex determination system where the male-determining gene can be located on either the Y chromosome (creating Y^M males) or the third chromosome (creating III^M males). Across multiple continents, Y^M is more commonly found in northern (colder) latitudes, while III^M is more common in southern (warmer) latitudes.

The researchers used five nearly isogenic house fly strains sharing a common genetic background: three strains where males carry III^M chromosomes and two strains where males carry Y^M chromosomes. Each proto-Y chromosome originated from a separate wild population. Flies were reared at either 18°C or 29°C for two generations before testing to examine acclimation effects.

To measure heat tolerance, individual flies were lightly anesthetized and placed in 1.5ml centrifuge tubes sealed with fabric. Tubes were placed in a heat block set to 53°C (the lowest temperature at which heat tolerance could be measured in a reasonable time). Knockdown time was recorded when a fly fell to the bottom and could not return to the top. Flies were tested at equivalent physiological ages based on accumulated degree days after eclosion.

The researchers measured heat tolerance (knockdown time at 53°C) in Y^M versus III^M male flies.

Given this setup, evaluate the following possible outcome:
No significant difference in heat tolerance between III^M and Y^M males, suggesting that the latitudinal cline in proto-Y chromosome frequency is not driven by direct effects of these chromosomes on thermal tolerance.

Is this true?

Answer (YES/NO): NO